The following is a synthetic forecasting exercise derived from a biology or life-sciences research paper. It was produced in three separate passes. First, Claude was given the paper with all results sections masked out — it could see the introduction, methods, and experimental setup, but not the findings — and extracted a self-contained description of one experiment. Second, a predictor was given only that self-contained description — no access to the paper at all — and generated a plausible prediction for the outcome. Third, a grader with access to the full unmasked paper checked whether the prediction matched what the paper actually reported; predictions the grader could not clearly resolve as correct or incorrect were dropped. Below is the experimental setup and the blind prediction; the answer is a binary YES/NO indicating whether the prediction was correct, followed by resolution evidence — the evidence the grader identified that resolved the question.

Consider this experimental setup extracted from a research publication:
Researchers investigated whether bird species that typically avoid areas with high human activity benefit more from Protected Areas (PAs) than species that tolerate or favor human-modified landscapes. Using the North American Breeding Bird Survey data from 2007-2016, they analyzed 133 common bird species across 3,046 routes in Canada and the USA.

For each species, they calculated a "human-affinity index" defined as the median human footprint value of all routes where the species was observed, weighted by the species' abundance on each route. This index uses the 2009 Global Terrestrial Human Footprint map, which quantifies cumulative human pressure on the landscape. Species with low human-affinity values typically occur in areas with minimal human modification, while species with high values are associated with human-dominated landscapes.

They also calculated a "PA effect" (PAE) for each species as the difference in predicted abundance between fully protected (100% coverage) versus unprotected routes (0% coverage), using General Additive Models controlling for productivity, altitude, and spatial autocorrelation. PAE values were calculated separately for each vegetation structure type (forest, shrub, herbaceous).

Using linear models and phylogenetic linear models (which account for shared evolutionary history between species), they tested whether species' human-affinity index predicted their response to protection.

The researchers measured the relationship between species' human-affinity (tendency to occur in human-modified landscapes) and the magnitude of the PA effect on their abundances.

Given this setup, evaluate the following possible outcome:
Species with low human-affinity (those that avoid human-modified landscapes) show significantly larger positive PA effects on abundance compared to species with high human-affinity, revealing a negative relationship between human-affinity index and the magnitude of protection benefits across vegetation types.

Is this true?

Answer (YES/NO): NO